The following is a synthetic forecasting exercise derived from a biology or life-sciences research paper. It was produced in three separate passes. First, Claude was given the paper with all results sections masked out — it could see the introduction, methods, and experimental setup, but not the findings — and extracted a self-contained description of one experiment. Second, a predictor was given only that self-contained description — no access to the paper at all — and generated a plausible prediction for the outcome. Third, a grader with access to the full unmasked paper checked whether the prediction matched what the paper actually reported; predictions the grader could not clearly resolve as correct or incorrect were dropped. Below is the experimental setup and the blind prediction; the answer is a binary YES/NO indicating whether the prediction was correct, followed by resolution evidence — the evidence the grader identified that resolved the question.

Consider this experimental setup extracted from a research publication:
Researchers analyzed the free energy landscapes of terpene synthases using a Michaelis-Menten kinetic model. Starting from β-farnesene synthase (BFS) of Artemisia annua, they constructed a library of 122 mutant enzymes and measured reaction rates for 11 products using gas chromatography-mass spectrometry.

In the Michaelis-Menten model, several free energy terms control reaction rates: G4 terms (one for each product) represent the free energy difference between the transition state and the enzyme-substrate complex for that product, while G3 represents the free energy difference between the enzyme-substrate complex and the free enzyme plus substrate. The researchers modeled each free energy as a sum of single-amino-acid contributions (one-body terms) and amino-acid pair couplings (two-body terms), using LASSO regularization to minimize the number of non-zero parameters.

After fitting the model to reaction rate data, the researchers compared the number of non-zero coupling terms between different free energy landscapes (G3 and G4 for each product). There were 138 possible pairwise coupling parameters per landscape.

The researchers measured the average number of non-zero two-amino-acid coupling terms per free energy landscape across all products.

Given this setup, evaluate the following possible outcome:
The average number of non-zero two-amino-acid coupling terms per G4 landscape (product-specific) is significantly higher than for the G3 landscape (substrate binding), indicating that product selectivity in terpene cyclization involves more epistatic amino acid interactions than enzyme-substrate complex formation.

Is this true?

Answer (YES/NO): NO